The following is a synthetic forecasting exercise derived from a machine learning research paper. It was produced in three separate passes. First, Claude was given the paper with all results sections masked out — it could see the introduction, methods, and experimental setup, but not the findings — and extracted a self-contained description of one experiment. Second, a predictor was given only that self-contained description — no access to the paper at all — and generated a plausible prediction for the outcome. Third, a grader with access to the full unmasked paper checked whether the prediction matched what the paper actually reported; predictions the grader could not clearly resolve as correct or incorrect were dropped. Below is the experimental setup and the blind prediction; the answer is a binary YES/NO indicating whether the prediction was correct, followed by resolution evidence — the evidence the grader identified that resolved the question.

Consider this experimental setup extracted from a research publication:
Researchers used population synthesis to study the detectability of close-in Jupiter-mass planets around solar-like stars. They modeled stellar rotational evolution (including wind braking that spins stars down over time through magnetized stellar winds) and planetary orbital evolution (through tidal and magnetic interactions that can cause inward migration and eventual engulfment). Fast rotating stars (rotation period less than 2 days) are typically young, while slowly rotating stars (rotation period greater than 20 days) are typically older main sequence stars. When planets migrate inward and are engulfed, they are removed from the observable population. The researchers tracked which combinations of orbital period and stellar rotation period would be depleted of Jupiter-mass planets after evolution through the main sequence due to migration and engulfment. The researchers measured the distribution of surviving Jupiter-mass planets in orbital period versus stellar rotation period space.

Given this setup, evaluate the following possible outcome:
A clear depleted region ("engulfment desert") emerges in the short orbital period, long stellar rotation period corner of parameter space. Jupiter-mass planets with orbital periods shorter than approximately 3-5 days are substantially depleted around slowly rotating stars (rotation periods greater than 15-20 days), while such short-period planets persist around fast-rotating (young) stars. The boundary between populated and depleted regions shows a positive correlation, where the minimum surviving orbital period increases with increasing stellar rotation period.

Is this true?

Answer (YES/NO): NO